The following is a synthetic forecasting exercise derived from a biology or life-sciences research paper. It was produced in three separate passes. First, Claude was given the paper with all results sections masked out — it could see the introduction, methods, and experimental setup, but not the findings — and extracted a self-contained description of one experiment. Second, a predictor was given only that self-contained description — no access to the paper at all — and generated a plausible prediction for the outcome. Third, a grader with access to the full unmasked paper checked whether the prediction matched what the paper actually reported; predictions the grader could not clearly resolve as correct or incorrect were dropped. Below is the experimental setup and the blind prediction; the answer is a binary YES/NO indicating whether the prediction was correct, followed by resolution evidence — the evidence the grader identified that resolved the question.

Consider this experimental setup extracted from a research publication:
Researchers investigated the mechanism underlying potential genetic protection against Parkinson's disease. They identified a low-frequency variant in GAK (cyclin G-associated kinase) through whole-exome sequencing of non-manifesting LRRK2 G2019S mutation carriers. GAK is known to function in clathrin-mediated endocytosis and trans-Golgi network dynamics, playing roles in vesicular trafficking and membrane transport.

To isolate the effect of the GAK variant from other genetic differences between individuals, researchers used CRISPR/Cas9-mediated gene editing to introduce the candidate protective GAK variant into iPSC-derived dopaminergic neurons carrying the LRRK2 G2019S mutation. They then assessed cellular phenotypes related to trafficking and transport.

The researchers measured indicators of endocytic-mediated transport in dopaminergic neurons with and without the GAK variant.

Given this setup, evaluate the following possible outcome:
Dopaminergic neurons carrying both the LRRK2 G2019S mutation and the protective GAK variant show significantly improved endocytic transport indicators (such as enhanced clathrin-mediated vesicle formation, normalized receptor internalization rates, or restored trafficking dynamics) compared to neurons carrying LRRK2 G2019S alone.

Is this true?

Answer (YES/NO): YES